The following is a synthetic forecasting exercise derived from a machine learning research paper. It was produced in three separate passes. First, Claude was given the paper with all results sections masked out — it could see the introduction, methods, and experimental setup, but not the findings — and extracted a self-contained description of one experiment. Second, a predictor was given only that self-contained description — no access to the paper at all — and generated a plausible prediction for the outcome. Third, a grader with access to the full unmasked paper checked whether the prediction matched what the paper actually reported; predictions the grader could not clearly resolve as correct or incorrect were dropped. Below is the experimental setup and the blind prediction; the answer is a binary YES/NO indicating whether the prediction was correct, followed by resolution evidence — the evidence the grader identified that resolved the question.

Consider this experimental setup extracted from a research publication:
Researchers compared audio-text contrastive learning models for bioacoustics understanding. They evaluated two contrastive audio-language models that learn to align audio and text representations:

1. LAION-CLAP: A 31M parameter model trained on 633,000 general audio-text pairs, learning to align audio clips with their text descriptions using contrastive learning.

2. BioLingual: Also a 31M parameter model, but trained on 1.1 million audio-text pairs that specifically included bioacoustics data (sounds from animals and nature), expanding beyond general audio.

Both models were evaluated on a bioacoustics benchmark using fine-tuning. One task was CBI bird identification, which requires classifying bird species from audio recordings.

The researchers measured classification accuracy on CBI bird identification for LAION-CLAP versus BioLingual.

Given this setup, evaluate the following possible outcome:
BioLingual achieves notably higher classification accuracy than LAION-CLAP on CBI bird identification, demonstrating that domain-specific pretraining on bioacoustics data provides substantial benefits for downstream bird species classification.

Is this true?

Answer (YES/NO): YES